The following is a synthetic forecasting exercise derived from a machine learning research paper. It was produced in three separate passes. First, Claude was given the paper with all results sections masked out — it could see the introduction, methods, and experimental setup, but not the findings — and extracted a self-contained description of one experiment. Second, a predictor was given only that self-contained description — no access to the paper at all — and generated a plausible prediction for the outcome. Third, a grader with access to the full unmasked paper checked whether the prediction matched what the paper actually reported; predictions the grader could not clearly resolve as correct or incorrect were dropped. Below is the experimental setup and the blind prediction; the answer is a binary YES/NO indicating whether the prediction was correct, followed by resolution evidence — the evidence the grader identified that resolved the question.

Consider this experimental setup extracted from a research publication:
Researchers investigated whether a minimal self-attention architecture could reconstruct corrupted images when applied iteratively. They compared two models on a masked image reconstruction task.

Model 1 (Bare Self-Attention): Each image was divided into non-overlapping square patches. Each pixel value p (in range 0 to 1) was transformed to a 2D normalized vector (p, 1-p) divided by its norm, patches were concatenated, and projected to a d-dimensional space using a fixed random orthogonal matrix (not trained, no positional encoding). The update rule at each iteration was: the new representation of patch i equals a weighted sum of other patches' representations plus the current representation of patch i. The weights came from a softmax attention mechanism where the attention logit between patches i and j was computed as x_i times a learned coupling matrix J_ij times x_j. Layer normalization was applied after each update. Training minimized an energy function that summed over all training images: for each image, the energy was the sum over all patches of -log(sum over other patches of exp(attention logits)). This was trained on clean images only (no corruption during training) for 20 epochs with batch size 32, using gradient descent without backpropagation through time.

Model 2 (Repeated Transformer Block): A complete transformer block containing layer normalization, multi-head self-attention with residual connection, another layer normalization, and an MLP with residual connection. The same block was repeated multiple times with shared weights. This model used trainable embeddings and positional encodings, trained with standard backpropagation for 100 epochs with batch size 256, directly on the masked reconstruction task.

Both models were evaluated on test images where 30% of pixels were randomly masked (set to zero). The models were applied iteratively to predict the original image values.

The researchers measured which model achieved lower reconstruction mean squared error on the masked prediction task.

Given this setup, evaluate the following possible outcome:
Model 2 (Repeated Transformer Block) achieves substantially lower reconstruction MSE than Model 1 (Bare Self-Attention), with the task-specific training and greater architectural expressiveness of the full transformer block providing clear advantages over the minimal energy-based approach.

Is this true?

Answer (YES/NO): YES